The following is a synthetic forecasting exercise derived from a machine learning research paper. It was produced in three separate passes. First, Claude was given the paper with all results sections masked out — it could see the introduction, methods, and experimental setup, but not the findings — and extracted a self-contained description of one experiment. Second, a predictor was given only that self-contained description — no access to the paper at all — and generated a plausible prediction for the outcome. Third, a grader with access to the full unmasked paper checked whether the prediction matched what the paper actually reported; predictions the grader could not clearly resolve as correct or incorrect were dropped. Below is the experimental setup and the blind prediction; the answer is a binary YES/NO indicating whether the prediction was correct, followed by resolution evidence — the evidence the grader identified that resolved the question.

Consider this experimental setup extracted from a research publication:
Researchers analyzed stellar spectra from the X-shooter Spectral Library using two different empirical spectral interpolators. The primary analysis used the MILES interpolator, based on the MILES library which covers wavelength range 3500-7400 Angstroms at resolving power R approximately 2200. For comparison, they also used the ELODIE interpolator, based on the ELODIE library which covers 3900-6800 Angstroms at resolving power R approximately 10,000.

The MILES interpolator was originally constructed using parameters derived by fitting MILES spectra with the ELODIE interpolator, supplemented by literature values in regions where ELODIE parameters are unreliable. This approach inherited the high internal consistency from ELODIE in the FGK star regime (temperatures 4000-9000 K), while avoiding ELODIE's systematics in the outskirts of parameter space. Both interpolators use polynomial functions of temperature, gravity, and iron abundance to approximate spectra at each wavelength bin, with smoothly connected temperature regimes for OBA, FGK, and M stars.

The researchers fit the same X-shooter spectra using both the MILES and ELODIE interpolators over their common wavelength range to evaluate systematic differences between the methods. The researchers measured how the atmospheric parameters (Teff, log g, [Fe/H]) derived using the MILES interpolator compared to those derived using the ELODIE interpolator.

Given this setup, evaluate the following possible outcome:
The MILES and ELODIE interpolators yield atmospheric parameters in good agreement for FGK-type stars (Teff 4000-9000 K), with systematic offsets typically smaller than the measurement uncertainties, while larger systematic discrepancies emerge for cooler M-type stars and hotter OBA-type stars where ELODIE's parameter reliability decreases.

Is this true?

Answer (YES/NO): NO